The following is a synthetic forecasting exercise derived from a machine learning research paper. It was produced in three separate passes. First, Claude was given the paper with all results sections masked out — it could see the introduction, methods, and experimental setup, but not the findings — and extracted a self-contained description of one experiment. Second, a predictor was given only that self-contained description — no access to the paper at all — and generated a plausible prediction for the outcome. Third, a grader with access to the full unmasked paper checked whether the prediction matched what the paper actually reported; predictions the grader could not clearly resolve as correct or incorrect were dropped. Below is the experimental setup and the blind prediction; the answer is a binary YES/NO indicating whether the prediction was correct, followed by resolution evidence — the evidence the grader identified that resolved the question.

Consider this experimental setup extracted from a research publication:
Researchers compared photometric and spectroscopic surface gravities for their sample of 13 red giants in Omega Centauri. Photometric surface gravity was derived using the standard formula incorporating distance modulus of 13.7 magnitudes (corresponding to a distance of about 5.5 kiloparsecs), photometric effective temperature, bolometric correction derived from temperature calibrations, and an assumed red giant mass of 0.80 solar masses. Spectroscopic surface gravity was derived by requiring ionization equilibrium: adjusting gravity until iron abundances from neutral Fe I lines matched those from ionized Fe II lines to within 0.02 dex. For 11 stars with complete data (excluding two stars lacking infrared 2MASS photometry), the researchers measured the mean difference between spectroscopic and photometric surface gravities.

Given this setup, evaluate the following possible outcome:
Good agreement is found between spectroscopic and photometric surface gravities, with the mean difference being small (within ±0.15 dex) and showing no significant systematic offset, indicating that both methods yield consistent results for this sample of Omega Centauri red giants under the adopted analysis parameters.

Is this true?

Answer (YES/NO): YES